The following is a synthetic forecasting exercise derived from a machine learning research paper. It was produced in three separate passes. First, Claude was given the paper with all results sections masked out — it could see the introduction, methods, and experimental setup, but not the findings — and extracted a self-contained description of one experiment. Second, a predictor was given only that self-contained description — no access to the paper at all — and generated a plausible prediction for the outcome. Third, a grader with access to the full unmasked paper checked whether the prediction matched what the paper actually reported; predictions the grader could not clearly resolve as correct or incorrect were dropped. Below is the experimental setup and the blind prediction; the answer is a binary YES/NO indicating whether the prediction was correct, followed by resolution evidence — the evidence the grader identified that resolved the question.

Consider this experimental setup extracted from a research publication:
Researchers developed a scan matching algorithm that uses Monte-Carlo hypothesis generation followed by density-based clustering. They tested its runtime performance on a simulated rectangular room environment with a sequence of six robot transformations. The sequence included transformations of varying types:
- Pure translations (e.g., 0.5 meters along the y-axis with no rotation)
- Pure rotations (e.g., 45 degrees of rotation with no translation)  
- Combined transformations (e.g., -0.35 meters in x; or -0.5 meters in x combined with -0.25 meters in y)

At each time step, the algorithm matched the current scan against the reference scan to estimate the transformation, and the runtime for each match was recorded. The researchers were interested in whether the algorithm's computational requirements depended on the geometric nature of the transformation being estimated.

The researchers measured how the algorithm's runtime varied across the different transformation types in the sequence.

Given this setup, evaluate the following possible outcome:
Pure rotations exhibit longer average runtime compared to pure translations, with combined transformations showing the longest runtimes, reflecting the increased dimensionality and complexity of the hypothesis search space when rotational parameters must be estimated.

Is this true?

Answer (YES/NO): NO